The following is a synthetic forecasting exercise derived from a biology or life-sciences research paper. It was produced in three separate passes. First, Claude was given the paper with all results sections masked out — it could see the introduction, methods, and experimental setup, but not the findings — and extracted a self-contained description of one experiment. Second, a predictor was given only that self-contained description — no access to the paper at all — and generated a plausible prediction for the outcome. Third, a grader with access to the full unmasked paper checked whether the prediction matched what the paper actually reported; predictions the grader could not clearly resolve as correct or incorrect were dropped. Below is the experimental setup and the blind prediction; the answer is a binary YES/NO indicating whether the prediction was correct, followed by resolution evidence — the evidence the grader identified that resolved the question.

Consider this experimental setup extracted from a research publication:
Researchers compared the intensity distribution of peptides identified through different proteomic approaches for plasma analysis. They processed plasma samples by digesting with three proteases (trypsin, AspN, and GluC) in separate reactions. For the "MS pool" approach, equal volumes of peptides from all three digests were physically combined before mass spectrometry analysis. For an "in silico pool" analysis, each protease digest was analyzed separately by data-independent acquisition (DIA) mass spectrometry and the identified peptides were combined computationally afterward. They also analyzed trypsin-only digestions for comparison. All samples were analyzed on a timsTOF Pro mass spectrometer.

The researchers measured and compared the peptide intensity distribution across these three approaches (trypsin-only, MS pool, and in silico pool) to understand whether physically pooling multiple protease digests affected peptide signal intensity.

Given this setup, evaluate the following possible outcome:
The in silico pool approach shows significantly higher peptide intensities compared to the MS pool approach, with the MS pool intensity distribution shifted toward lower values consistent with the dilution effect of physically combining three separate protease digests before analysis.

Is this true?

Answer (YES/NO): NO